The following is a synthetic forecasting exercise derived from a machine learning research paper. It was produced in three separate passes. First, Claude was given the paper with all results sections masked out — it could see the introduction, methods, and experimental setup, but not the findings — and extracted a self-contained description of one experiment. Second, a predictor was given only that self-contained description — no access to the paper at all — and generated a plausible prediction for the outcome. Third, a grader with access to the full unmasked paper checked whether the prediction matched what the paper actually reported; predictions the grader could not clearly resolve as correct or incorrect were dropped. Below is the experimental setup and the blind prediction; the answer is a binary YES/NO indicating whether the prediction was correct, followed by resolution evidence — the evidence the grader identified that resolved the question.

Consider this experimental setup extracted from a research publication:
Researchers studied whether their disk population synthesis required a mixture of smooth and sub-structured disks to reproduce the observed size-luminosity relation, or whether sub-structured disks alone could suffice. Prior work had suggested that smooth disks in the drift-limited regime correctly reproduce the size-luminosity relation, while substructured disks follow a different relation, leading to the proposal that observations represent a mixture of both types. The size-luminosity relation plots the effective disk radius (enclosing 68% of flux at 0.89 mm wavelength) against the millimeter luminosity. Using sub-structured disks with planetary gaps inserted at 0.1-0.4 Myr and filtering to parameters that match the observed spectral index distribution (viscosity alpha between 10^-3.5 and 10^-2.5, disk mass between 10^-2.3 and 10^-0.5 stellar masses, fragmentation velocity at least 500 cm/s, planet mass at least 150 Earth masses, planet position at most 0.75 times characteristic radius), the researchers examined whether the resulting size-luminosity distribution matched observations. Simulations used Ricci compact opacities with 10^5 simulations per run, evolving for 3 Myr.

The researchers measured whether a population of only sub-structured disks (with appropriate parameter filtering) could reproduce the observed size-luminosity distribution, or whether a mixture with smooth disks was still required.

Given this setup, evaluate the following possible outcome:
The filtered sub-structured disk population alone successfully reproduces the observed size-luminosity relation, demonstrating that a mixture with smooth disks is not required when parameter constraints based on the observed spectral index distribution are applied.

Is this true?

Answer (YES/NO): YES